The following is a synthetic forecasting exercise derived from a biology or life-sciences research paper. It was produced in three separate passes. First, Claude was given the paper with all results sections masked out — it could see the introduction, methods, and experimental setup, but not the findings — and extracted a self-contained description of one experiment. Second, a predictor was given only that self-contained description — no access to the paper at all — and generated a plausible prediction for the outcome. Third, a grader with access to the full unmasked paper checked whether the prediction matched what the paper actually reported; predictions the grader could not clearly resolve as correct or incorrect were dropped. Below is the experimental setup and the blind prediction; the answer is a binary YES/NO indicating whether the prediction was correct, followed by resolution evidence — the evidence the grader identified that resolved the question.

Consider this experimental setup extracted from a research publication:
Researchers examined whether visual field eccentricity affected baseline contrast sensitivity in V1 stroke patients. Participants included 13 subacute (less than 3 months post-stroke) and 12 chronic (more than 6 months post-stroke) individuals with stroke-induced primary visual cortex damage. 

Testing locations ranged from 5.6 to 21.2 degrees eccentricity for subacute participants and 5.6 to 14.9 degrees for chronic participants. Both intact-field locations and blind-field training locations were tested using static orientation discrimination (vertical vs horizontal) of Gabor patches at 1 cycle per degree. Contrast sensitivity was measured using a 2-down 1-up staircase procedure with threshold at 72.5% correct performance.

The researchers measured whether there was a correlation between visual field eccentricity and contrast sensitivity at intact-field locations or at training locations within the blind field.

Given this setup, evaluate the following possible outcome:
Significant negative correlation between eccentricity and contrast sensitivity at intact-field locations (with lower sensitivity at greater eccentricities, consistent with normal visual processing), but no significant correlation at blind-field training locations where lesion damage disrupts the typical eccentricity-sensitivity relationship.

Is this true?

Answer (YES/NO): NO